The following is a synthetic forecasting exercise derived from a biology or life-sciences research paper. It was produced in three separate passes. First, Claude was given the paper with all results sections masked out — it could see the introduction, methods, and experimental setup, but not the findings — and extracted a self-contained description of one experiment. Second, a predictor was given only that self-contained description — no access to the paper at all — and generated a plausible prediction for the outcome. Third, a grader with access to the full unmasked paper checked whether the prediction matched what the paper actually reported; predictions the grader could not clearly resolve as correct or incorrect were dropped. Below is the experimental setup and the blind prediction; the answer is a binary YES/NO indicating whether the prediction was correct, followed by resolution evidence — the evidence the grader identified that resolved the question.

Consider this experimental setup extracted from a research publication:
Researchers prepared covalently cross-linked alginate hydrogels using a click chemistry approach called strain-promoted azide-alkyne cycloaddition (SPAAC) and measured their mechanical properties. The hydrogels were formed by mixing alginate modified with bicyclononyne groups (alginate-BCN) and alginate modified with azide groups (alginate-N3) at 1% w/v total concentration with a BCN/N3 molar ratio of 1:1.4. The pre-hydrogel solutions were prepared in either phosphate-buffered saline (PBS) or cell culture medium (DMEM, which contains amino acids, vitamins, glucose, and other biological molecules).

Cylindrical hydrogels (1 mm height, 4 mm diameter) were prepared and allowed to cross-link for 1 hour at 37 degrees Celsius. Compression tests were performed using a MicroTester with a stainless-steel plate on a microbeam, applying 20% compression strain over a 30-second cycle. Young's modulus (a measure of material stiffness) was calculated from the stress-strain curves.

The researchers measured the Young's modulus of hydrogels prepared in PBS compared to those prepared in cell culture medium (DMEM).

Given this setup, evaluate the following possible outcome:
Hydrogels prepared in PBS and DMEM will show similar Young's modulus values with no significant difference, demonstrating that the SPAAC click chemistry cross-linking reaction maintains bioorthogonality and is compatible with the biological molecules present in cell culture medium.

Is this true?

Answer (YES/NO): YES